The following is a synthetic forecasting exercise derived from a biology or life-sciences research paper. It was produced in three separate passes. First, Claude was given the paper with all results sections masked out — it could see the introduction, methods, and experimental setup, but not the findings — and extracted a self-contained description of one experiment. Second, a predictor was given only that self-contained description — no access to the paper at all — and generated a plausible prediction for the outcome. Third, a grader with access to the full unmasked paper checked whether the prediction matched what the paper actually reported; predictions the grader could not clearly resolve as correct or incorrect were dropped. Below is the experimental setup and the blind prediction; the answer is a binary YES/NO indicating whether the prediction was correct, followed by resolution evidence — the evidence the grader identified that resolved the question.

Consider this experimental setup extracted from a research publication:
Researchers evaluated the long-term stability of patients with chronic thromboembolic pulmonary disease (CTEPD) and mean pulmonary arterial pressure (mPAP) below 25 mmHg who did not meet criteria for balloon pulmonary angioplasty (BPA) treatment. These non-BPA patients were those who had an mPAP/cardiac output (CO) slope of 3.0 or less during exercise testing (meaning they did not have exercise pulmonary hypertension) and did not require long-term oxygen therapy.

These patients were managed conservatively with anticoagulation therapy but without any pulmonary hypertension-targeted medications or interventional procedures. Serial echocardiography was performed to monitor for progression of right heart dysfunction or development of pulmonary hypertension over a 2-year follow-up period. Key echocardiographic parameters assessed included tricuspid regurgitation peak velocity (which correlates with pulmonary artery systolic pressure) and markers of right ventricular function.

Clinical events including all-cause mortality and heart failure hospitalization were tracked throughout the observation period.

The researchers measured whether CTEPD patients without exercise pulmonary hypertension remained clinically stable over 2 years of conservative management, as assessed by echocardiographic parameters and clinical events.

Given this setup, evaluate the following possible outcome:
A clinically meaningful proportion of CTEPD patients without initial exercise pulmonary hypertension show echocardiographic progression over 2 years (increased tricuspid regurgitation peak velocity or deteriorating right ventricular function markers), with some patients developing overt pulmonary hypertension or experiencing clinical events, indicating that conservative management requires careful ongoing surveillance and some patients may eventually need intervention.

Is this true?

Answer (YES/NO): NO